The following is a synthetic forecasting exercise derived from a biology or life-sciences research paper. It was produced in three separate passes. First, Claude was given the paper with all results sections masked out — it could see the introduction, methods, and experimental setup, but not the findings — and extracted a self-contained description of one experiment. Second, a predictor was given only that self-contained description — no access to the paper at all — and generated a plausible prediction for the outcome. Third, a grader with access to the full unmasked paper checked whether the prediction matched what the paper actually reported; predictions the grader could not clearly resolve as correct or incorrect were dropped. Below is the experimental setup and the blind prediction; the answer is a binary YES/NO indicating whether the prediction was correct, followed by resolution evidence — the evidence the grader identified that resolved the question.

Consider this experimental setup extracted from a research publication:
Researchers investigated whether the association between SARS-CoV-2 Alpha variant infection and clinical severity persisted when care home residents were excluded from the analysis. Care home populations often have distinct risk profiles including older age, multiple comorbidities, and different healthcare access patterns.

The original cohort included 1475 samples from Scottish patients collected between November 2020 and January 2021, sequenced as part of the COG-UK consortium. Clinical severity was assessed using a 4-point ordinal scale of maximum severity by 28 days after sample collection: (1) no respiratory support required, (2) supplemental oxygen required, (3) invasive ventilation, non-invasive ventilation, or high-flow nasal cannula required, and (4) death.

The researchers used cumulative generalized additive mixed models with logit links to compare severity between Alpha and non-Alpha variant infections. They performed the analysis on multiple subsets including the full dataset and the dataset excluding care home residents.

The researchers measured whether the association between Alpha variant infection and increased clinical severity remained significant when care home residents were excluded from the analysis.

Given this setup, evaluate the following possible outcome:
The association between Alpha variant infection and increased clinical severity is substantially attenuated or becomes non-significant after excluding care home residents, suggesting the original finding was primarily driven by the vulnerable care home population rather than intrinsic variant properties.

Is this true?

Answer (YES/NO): NO